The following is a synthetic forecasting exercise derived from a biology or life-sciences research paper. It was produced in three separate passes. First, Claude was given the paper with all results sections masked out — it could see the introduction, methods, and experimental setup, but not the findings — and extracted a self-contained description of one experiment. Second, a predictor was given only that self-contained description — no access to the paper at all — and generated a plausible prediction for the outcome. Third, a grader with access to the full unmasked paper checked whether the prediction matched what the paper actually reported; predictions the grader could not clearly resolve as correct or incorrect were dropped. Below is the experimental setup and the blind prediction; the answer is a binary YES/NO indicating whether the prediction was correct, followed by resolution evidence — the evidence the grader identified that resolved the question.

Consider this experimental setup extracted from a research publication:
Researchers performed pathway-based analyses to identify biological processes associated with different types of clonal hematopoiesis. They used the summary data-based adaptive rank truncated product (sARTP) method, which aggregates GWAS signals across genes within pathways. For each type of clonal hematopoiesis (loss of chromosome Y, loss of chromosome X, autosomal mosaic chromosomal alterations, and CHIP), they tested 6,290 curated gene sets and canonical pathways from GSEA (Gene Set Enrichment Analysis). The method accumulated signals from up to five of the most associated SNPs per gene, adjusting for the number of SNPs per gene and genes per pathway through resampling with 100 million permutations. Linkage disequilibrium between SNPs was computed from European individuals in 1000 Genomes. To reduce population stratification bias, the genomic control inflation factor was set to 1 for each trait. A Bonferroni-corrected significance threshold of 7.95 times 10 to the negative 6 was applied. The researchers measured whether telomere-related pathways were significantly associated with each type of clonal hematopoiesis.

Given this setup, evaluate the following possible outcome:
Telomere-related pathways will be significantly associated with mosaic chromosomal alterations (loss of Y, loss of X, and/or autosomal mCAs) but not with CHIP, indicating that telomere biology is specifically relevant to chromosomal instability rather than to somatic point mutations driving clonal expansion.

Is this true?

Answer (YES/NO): NO